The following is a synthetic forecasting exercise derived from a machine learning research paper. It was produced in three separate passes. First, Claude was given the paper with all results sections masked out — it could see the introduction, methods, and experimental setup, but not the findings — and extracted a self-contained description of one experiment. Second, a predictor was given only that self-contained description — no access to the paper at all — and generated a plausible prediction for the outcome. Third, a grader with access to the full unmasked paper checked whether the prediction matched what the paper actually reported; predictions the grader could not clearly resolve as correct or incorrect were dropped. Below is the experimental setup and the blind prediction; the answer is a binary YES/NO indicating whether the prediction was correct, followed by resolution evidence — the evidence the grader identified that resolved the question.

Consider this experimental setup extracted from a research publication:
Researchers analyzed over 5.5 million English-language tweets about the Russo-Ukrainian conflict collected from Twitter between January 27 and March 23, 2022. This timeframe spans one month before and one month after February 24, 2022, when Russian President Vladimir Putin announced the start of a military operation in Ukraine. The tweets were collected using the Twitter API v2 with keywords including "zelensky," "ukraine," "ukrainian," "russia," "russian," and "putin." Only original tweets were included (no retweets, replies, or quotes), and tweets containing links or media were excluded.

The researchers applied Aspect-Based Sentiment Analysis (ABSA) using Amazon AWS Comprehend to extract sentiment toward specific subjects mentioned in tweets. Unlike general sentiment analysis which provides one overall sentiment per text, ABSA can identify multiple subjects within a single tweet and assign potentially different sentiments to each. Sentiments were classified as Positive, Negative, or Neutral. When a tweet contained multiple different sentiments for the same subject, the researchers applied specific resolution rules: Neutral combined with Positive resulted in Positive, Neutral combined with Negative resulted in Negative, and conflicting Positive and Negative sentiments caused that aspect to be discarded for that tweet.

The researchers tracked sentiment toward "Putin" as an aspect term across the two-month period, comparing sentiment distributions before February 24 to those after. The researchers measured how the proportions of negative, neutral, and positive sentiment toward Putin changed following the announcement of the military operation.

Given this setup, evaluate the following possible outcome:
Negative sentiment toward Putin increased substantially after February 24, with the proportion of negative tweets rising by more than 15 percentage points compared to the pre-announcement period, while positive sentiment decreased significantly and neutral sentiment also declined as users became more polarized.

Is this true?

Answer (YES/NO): NO